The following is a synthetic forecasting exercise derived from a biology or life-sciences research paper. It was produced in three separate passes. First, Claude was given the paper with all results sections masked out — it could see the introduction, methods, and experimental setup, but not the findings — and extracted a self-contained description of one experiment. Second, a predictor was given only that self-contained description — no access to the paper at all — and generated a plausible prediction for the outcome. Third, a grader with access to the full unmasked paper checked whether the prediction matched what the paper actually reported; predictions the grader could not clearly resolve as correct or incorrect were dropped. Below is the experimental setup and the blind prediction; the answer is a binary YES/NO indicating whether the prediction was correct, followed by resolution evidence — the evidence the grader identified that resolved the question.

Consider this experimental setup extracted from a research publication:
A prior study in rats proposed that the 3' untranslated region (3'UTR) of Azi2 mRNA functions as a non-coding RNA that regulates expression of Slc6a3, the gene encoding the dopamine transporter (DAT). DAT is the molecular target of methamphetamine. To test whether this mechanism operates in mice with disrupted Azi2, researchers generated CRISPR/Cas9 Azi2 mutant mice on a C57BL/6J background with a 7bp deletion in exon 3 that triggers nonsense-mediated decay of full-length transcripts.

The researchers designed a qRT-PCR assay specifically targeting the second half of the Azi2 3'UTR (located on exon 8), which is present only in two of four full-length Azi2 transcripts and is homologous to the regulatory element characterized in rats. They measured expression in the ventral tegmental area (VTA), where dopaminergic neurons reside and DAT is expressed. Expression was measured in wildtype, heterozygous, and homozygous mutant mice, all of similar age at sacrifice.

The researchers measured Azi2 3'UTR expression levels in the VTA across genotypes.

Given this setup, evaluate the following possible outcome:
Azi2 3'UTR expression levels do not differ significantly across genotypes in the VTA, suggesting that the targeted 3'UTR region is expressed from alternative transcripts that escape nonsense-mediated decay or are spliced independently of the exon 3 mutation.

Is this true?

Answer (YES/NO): NO